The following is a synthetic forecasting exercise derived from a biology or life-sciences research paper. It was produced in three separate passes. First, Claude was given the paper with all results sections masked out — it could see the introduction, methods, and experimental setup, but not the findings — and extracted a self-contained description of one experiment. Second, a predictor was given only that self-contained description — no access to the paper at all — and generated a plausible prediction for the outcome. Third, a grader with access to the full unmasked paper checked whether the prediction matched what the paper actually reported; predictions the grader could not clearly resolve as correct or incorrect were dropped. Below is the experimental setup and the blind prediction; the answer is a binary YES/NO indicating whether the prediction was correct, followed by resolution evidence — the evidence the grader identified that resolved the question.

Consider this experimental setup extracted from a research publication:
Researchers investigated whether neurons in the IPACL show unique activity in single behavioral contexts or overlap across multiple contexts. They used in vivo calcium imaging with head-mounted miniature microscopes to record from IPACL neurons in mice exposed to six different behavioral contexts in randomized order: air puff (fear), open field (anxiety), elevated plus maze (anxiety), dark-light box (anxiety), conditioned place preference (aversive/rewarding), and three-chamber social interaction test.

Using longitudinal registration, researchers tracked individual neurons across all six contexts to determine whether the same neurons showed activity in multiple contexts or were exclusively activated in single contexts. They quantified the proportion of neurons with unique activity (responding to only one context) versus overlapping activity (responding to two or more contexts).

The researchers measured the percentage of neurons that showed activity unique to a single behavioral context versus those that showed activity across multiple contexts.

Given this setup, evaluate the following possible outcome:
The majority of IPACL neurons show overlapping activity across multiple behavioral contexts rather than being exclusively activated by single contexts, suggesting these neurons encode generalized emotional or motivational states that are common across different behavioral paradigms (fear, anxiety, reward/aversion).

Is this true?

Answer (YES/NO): YES